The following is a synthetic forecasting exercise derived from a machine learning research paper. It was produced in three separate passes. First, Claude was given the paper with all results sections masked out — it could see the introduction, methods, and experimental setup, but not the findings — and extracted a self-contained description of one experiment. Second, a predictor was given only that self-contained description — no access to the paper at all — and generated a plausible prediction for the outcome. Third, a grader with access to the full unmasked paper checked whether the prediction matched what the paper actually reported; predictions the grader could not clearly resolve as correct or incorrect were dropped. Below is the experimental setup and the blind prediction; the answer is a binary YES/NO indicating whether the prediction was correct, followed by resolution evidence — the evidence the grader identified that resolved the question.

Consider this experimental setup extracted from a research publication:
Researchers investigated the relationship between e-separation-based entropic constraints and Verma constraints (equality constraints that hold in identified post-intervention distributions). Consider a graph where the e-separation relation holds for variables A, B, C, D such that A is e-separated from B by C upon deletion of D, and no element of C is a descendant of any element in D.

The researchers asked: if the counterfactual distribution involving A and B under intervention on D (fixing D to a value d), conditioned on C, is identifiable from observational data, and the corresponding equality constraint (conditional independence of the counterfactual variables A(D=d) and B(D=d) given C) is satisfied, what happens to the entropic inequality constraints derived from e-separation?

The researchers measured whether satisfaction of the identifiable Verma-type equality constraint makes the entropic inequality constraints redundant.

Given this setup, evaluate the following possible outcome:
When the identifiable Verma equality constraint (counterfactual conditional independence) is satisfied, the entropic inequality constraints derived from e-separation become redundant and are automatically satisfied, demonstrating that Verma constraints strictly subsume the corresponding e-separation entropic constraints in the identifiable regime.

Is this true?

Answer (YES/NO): YES